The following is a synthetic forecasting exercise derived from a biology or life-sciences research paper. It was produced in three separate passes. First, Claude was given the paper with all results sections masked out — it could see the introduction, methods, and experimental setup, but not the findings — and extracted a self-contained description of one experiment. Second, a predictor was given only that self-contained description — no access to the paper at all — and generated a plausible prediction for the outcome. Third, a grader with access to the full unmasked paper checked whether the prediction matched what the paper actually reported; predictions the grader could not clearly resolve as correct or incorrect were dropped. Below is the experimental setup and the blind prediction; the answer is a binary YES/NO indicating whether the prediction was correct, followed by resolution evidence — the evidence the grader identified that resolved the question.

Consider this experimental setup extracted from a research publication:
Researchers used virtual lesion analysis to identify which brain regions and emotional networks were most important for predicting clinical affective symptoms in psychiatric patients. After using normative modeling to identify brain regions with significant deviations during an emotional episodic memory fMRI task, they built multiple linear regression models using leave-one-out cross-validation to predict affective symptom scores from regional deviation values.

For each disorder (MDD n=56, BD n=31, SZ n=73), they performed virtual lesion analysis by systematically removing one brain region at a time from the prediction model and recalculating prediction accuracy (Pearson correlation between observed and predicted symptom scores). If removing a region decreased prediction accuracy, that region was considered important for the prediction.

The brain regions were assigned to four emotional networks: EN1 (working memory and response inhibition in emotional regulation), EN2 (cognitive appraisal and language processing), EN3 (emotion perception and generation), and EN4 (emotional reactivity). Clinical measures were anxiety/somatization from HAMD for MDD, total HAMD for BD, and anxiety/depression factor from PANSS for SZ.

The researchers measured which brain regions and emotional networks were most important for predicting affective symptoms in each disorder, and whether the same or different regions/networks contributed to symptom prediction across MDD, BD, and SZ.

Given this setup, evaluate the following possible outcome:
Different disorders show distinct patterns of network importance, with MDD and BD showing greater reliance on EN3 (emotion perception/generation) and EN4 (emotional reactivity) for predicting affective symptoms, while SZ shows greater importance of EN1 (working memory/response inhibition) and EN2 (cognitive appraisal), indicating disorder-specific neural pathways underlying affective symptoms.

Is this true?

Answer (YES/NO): NO